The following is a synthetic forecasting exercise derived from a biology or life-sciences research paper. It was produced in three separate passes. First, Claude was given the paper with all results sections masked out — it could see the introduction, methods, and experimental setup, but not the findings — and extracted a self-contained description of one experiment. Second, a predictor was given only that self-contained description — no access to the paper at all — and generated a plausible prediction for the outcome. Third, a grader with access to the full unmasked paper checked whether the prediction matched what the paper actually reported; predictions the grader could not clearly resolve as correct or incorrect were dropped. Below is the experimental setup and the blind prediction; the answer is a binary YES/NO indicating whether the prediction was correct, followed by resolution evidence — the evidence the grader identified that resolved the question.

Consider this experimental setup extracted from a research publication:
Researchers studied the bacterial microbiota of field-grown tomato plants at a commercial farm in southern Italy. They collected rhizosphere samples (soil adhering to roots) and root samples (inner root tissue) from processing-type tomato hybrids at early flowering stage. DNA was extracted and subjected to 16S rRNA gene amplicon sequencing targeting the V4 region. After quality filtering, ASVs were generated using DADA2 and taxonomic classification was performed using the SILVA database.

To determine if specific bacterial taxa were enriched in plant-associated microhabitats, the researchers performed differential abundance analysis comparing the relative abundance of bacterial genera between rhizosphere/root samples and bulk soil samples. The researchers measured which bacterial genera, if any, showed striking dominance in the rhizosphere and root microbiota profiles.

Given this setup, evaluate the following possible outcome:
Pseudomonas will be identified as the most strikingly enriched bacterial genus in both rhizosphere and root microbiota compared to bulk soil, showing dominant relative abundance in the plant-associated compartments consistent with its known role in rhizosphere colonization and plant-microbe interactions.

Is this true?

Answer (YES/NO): NO